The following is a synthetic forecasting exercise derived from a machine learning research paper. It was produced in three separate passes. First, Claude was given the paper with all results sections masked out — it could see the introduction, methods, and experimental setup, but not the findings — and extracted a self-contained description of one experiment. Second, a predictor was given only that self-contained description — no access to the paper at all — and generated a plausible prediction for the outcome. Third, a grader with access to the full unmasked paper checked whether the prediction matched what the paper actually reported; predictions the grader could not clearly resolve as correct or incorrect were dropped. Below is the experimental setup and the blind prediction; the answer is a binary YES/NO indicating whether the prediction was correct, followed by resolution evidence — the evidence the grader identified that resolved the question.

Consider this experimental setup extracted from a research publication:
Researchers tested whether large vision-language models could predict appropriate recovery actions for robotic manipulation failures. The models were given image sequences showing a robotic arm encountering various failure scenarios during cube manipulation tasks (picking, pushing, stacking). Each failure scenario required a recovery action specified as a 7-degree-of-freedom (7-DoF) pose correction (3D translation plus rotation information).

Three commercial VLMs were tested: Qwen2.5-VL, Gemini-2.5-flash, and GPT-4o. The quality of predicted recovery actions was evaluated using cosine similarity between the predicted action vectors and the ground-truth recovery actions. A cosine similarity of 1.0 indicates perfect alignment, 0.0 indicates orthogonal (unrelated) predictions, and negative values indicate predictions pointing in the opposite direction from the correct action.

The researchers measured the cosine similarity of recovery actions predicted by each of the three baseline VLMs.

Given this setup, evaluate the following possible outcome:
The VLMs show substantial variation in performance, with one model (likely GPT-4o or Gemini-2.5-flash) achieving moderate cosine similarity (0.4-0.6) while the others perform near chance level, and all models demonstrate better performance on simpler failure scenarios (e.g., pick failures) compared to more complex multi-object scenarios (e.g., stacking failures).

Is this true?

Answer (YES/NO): NO